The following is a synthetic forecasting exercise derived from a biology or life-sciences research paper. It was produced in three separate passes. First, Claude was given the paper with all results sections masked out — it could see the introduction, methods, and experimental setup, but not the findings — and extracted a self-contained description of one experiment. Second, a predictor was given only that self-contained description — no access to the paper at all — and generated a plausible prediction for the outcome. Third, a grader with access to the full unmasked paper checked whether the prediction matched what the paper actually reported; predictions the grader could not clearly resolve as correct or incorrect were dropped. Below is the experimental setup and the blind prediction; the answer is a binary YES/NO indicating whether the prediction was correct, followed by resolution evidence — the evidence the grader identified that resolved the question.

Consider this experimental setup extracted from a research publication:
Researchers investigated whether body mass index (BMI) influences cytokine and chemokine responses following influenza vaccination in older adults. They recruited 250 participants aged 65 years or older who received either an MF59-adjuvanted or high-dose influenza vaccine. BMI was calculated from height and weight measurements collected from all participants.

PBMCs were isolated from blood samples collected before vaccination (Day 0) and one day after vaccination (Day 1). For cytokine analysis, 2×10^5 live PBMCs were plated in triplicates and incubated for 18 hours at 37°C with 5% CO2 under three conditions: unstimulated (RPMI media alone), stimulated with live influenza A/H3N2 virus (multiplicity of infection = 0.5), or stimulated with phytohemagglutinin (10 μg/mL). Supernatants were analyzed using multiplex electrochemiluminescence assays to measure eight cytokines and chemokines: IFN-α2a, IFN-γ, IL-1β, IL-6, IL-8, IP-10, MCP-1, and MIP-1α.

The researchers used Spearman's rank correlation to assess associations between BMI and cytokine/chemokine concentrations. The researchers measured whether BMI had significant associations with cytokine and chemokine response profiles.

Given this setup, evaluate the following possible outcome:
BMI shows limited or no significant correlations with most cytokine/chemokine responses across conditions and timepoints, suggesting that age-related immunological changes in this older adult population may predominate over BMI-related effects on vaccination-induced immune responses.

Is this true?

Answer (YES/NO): YES